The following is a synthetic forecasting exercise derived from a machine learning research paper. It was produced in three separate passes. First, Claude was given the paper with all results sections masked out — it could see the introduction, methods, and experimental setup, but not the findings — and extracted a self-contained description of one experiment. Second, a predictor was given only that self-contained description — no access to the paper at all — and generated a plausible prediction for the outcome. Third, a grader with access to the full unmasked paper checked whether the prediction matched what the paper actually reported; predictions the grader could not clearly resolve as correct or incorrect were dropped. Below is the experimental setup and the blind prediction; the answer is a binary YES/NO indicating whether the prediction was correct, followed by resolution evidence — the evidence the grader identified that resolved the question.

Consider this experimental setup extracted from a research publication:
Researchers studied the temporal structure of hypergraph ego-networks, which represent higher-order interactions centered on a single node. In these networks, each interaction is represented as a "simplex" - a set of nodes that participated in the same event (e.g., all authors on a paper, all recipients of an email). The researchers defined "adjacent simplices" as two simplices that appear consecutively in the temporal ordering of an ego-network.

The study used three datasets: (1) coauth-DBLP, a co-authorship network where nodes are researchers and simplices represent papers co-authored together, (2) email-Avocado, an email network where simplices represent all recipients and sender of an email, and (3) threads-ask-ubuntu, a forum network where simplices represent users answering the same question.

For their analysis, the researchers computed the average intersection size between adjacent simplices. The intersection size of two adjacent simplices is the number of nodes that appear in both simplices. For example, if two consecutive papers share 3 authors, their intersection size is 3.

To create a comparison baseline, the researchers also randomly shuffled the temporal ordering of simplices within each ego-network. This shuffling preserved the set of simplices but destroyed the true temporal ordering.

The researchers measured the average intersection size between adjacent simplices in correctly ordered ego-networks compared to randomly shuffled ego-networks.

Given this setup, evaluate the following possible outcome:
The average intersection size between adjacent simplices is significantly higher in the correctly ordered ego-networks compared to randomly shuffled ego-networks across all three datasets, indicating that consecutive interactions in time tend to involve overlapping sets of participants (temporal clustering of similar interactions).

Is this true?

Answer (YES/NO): YES